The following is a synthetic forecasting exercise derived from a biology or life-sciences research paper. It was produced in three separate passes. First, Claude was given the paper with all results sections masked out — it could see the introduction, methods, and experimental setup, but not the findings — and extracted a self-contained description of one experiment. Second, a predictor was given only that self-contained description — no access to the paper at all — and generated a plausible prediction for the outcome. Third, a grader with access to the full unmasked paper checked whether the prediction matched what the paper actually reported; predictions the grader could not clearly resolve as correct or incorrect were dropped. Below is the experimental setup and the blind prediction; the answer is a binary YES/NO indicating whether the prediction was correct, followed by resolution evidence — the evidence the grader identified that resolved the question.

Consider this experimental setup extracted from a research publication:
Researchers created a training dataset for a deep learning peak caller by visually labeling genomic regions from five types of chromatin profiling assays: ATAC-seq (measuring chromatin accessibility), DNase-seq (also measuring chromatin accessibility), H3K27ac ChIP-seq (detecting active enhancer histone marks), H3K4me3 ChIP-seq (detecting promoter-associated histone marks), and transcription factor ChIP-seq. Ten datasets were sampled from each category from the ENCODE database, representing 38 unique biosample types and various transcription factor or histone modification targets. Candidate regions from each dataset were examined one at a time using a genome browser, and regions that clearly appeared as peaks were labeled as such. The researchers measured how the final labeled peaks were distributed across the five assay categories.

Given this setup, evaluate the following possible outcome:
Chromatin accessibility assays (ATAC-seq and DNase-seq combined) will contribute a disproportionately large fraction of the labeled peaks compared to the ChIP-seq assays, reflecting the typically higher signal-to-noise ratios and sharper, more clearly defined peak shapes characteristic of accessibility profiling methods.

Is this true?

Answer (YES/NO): NO